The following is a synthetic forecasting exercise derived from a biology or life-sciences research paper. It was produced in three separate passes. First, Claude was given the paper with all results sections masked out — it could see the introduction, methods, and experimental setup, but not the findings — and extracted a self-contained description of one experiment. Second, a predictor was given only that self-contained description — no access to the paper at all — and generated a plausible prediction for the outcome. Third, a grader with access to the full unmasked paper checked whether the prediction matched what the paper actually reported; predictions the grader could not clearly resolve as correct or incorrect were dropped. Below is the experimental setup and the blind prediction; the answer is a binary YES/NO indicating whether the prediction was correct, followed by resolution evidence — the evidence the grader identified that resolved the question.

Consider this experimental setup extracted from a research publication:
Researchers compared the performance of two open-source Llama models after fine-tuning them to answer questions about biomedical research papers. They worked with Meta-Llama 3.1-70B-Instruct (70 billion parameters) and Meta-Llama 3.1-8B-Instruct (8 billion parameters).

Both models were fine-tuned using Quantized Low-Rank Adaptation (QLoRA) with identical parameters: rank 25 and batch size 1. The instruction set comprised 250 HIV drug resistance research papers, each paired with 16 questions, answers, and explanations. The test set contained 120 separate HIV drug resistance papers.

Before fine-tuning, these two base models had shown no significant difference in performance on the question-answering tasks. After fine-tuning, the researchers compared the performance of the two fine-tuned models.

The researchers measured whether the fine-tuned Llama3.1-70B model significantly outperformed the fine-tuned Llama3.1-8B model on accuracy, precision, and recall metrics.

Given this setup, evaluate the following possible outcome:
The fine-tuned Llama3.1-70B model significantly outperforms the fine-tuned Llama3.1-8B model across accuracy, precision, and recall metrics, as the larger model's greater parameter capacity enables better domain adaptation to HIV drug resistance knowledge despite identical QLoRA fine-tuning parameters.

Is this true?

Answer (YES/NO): NO